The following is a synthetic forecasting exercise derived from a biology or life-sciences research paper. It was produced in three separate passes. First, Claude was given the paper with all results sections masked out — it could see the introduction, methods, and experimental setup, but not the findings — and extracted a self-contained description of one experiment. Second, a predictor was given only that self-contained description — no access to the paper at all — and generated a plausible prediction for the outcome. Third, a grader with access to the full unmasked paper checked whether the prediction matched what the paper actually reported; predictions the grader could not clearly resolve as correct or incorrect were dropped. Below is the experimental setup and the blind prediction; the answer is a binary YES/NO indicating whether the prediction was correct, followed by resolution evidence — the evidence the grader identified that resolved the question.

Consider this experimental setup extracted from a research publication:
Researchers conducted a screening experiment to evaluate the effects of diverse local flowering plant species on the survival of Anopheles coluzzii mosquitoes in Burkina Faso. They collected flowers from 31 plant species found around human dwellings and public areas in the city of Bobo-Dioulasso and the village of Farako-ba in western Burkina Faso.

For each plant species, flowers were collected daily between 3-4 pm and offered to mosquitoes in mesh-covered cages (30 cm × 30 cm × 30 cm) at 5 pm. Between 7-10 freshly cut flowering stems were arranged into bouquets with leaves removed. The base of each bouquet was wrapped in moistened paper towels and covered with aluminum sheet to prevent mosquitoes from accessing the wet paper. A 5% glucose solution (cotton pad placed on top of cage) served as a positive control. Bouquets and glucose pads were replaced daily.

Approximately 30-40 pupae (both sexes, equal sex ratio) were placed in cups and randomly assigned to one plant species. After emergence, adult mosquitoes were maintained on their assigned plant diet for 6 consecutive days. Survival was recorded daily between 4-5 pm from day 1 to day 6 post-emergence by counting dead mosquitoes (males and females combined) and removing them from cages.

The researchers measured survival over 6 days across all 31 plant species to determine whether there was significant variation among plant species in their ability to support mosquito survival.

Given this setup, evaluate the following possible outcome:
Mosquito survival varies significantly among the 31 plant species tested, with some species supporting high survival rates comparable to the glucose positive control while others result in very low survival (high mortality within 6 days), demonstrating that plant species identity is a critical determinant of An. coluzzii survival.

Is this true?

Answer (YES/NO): YES